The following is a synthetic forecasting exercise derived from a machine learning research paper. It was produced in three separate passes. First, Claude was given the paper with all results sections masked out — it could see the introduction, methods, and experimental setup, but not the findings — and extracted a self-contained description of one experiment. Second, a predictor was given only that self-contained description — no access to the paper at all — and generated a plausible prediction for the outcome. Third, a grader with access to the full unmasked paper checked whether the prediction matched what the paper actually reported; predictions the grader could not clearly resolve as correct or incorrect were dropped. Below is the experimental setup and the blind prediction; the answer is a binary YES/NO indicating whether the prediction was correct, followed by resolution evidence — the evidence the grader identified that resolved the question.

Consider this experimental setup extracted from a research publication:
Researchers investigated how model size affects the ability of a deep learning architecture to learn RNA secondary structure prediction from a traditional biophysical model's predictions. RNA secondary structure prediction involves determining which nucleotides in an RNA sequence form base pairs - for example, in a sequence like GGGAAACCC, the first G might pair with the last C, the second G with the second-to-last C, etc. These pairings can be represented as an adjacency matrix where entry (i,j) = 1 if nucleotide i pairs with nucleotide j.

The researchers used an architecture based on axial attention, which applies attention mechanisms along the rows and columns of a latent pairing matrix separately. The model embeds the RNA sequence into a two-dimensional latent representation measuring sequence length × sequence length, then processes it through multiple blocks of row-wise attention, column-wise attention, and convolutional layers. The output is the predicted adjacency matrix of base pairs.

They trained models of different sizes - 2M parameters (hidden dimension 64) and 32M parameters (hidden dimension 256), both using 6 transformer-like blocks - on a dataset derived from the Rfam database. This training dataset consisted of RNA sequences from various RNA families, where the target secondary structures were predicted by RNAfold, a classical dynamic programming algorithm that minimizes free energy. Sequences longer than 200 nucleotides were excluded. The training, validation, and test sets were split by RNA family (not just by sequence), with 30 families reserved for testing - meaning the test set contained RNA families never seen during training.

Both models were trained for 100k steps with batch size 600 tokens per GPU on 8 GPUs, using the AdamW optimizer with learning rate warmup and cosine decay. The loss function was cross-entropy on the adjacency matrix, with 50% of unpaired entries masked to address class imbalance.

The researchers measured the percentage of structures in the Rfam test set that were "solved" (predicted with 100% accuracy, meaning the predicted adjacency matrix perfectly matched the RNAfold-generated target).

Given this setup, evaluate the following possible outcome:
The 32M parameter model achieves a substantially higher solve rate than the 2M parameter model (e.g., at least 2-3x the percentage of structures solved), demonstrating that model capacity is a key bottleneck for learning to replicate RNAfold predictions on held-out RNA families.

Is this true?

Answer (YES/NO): NO